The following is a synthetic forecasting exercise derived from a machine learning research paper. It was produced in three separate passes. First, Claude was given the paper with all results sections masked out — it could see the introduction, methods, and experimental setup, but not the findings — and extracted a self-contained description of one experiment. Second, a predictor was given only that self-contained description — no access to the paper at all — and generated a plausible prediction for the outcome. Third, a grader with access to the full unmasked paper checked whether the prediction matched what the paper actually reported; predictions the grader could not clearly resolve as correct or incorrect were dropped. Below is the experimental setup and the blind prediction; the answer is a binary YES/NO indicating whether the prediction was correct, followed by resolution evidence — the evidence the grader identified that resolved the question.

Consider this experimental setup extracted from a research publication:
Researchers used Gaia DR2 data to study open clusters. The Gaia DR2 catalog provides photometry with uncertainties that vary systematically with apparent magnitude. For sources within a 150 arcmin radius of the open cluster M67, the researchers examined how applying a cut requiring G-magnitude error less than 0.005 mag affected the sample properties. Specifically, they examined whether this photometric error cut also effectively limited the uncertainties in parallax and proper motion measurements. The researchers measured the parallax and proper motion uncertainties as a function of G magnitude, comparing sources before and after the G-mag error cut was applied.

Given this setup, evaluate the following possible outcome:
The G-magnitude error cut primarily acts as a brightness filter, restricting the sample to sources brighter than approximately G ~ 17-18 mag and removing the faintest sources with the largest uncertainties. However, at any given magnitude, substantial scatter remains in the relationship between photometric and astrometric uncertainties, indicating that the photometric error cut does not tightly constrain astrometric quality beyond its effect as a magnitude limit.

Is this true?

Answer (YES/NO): NO